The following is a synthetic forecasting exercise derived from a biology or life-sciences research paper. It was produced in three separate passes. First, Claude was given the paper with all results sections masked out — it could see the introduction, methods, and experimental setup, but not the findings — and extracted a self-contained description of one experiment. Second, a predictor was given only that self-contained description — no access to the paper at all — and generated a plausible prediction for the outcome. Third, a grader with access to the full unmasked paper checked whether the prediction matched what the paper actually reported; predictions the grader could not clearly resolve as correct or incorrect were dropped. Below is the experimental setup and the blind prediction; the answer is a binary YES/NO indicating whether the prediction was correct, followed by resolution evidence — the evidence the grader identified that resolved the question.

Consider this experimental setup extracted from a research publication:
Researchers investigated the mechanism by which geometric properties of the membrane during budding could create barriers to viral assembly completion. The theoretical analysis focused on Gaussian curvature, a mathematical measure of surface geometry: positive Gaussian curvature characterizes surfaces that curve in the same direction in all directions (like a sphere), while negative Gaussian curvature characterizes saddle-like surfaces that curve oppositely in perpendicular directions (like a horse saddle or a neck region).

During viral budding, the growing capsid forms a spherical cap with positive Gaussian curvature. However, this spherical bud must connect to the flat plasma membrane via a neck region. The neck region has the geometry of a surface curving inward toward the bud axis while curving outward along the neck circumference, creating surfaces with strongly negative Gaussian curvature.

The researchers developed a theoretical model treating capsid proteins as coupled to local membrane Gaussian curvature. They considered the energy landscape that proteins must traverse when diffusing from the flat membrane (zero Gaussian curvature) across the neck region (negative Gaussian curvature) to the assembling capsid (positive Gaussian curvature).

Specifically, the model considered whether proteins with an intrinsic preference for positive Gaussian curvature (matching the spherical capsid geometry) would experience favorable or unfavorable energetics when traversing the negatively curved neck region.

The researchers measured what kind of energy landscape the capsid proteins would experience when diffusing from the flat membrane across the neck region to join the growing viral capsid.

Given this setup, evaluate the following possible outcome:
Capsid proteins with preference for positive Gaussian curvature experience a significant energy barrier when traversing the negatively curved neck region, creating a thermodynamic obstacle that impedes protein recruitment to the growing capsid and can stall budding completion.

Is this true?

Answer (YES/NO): YES